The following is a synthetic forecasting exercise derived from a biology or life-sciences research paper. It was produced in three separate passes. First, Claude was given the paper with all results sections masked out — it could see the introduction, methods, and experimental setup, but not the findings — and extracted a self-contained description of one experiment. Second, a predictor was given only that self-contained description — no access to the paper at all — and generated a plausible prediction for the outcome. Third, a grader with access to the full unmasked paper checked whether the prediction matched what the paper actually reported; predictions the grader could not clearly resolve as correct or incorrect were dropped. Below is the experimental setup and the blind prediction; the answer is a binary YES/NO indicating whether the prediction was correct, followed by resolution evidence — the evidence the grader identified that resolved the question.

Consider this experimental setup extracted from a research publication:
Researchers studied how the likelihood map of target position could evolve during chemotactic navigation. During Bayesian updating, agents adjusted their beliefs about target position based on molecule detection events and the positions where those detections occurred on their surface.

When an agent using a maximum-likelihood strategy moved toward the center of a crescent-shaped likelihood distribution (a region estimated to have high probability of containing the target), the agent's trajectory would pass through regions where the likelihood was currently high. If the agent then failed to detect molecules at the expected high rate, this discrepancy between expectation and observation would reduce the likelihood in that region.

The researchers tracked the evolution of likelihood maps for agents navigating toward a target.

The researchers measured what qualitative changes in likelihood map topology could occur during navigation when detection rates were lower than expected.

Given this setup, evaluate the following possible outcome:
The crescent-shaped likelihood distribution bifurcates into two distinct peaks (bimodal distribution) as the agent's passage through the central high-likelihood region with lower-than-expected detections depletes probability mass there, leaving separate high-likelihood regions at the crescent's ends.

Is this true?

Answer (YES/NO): YES